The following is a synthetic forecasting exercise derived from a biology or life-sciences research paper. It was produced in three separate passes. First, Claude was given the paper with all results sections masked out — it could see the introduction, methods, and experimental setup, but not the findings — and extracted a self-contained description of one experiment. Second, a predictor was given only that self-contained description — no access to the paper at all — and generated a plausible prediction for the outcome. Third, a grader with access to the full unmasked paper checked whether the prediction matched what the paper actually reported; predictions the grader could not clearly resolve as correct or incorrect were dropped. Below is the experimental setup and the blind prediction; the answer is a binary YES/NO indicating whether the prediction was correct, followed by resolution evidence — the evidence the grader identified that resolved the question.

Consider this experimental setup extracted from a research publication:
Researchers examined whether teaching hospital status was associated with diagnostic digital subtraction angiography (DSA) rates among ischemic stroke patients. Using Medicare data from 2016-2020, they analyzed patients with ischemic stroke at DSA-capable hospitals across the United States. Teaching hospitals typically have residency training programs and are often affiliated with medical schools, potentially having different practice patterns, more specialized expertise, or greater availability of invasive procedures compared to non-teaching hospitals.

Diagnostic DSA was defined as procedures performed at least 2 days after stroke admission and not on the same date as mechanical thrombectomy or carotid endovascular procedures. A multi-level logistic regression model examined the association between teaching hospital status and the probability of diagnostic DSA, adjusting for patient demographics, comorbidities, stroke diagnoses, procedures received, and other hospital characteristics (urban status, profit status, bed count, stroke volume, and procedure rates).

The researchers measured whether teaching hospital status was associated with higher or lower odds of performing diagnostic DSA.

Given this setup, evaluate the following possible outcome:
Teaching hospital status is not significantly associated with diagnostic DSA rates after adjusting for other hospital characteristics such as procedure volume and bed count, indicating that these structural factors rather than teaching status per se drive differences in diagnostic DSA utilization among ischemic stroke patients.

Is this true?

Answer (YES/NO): YES